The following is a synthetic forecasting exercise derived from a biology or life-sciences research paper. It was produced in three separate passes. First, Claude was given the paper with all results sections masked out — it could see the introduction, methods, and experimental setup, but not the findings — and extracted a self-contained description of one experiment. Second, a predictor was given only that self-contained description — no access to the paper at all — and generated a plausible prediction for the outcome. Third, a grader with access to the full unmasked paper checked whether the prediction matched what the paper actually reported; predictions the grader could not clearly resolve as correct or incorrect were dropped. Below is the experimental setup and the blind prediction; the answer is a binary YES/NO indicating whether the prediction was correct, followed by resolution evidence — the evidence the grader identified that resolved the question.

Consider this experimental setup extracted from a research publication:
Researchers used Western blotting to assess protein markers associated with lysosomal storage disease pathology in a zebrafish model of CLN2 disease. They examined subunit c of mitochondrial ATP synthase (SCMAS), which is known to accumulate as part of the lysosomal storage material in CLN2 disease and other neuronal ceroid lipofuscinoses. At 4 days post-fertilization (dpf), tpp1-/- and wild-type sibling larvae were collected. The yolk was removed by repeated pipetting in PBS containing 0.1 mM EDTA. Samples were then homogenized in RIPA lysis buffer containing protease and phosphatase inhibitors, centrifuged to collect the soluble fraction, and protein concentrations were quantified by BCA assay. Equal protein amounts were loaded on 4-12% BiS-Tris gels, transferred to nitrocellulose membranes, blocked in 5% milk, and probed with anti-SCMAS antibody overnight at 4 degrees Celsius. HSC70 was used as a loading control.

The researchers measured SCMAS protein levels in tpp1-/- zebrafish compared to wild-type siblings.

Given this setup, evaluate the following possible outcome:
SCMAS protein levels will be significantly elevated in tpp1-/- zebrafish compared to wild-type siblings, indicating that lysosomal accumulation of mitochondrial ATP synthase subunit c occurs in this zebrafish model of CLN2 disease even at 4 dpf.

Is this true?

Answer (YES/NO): YES